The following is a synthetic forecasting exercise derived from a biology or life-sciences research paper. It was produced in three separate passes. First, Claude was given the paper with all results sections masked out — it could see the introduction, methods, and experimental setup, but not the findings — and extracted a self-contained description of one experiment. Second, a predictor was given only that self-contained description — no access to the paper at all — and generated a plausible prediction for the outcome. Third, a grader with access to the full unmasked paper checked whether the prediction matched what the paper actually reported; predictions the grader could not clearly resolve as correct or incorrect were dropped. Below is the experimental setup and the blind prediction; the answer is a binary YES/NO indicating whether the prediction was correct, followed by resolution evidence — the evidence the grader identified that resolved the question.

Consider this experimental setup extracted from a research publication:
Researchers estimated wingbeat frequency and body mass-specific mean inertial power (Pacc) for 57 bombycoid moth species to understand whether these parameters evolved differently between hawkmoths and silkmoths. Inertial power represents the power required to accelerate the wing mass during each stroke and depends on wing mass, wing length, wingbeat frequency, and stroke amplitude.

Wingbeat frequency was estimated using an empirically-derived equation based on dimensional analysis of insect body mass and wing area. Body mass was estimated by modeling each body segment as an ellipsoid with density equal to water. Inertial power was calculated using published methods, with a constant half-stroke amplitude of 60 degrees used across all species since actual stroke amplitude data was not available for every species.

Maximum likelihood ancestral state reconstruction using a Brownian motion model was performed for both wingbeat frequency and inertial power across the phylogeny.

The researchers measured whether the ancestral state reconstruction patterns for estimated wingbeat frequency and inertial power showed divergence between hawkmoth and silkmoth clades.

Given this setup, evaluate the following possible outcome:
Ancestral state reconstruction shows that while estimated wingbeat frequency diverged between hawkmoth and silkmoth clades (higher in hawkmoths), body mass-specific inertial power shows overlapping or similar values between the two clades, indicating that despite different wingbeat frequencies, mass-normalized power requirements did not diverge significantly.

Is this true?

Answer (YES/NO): YES